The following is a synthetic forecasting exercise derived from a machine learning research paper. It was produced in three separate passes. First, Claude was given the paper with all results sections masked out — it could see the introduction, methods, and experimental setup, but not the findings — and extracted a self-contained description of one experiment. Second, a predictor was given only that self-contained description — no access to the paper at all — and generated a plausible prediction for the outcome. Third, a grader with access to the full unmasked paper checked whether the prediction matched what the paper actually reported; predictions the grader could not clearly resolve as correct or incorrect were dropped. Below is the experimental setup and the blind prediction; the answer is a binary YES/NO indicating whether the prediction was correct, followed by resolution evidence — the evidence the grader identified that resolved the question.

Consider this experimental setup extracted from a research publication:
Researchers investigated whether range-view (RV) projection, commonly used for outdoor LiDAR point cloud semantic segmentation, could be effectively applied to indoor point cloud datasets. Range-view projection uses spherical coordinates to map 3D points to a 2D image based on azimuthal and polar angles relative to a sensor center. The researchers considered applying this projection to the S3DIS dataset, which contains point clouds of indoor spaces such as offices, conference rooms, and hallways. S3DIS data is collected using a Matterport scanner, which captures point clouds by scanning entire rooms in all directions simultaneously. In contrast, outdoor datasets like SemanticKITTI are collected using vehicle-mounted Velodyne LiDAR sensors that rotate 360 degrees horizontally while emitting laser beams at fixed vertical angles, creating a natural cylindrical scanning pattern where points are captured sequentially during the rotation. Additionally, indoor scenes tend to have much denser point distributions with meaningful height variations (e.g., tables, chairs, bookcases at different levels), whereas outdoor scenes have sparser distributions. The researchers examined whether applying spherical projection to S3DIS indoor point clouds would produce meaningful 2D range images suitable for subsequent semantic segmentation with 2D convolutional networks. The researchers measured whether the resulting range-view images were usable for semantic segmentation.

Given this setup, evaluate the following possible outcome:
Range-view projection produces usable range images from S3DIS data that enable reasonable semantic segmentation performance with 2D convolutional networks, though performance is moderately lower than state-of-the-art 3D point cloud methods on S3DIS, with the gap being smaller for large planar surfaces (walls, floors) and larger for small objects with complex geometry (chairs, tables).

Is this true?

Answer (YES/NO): NO